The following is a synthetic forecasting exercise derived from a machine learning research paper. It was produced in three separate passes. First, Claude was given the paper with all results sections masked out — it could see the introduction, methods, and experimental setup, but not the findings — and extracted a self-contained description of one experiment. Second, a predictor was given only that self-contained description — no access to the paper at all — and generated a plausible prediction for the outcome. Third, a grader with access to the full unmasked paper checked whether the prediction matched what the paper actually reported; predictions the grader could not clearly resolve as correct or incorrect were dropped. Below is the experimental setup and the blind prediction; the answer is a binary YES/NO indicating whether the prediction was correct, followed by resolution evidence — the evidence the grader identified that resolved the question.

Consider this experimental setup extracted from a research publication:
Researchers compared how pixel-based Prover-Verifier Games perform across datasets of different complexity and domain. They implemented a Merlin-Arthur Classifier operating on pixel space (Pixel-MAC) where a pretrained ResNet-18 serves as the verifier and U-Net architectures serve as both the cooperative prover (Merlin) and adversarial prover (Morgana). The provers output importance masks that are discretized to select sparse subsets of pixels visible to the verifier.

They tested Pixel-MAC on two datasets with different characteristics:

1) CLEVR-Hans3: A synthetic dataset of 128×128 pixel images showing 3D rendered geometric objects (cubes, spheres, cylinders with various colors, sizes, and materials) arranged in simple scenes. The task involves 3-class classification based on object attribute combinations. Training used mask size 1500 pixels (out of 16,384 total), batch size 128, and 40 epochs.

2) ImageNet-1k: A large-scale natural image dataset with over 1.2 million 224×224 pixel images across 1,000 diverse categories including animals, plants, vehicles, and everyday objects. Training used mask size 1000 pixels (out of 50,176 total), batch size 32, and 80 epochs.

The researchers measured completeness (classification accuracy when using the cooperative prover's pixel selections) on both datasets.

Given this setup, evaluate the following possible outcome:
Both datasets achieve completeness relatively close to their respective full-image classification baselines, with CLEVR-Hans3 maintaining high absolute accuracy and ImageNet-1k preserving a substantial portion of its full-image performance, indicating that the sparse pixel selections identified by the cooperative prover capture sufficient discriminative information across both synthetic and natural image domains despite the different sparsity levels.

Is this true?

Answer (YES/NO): NO